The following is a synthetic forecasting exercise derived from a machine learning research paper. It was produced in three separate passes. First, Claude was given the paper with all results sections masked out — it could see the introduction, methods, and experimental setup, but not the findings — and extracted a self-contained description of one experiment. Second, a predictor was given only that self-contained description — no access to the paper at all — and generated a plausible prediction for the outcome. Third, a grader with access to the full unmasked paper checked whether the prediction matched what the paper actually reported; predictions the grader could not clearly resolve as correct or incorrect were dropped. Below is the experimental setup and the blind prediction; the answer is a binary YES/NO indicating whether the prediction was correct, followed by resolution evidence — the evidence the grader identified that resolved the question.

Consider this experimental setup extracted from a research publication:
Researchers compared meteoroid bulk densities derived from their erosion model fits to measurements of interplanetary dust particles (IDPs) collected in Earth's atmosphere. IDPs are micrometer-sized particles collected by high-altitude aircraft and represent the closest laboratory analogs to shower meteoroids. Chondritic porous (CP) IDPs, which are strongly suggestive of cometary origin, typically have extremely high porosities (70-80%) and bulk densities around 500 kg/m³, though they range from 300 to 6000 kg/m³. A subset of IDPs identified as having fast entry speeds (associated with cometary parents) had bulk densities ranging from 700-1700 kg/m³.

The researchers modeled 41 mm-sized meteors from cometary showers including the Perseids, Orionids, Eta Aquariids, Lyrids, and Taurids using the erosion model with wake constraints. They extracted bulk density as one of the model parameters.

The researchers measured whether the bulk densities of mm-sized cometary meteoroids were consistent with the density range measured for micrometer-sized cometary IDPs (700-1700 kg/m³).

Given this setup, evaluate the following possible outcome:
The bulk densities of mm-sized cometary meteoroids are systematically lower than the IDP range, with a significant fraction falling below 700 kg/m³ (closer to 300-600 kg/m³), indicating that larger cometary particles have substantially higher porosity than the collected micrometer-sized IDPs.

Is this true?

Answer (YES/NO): YES